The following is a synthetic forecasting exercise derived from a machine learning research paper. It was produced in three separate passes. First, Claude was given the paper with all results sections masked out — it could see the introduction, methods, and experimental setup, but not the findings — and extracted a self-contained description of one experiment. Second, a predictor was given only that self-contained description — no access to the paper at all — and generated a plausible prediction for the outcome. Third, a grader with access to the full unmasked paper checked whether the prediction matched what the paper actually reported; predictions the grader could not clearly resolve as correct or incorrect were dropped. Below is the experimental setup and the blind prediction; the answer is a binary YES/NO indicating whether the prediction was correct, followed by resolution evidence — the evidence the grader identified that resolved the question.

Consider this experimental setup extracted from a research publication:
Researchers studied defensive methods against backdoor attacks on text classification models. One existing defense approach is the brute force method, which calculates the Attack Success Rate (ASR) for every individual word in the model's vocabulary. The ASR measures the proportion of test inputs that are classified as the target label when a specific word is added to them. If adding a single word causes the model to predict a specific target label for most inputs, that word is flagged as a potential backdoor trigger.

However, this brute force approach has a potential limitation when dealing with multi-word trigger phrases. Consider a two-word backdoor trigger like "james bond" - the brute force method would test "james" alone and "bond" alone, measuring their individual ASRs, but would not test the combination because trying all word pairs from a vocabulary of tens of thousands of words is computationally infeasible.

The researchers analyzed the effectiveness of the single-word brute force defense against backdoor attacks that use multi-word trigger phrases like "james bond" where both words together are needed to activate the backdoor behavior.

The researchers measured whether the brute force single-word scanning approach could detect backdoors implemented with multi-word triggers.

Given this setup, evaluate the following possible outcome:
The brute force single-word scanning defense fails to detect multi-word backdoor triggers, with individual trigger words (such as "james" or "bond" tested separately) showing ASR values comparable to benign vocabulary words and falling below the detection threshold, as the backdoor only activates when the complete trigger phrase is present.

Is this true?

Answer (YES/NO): NO